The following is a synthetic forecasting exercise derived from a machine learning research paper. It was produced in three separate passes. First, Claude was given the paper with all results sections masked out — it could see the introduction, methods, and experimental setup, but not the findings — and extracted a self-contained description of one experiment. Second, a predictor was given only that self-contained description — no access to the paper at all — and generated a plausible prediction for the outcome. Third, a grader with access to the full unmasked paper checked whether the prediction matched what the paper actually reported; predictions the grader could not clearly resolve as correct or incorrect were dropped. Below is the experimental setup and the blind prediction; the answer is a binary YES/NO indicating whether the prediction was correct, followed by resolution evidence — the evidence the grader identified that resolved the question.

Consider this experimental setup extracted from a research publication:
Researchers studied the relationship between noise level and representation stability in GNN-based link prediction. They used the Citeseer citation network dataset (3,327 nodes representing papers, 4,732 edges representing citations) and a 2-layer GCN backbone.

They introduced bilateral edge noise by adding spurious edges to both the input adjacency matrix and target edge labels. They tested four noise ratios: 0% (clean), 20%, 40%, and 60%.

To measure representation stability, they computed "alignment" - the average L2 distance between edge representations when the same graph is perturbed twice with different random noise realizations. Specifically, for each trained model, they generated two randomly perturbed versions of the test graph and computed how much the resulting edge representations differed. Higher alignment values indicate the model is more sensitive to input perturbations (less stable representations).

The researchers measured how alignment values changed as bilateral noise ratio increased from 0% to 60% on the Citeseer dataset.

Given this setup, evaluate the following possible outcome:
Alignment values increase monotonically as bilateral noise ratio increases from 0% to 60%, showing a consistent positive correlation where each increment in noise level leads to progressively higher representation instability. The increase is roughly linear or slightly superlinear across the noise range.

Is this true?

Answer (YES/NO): NO